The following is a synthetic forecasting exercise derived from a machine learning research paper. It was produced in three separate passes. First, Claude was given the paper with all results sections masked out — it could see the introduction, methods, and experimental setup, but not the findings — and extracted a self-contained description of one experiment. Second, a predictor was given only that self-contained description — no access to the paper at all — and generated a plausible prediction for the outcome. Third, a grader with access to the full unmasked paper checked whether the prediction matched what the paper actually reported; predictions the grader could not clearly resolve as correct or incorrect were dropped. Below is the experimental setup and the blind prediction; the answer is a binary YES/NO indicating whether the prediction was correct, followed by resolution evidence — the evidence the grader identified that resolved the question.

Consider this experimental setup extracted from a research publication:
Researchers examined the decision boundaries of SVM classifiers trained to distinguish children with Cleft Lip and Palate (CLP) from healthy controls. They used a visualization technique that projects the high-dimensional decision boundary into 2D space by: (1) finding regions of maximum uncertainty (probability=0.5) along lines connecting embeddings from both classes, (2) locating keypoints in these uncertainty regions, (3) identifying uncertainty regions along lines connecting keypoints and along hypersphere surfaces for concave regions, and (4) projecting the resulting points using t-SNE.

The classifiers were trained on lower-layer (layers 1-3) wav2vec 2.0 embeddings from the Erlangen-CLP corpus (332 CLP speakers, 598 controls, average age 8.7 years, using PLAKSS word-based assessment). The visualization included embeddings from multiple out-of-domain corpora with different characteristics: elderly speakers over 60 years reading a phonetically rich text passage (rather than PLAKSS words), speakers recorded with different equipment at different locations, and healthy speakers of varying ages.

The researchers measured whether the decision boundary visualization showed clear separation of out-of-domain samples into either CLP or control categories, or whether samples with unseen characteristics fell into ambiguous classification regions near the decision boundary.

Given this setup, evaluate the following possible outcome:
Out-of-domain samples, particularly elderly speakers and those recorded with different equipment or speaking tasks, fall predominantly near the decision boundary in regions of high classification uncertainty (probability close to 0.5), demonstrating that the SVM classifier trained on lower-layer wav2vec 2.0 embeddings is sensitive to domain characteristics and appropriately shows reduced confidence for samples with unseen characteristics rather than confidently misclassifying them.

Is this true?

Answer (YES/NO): NO